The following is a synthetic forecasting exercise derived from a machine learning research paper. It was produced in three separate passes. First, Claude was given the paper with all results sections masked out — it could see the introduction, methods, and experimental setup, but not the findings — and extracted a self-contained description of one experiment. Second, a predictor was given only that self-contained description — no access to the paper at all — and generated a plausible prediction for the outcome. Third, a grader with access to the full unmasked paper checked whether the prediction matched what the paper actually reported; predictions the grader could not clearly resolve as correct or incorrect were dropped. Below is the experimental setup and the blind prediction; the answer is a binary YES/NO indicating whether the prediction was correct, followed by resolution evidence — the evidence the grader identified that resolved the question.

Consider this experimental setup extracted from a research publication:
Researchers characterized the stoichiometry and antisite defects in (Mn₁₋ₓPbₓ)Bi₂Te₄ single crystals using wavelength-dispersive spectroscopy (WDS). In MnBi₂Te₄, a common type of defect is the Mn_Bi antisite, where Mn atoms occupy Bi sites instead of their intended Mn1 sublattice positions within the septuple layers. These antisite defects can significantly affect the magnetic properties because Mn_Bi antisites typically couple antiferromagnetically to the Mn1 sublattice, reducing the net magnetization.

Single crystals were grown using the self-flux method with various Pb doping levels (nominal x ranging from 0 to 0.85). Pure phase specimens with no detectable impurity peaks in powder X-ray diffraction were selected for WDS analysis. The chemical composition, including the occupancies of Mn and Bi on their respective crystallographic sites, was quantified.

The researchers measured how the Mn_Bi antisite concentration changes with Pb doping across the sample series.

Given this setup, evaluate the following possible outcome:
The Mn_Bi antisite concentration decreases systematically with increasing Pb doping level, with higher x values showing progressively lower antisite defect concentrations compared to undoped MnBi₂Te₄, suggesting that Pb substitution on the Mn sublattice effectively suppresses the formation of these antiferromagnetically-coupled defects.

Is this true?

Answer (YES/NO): NO